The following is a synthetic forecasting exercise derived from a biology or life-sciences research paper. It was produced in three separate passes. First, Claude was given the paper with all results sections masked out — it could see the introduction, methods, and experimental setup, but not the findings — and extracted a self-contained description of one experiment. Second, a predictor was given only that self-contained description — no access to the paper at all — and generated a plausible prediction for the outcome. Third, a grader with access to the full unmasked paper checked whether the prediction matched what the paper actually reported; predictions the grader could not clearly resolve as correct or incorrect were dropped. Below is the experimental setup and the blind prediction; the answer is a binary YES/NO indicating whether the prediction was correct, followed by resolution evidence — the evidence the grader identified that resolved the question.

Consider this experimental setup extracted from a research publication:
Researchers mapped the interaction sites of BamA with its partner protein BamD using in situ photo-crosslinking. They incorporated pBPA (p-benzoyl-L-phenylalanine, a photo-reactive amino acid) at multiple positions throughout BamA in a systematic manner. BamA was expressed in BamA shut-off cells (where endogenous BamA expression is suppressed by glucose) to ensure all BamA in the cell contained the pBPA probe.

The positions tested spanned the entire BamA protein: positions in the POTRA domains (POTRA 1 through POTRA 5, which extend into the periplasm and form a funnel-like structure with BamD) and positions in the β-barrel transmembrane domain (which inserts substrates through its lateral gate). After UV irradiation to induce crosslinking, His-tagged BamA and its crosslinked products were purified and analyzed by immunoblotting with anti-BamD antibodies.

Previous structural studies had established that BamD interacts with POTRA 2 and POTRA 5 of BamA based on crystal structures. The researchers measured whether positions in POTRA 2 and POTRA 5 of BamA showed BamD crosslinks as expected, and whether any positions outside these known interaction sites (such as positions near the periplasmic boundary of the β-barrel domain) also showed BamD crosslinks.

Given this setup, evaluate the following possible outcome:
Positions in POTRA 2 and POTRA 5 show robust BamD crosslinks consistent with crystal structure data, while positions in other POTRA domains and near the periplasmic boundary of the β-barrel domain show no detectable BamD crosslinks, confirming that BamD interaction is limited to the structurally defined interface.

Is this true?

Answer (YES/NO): NO